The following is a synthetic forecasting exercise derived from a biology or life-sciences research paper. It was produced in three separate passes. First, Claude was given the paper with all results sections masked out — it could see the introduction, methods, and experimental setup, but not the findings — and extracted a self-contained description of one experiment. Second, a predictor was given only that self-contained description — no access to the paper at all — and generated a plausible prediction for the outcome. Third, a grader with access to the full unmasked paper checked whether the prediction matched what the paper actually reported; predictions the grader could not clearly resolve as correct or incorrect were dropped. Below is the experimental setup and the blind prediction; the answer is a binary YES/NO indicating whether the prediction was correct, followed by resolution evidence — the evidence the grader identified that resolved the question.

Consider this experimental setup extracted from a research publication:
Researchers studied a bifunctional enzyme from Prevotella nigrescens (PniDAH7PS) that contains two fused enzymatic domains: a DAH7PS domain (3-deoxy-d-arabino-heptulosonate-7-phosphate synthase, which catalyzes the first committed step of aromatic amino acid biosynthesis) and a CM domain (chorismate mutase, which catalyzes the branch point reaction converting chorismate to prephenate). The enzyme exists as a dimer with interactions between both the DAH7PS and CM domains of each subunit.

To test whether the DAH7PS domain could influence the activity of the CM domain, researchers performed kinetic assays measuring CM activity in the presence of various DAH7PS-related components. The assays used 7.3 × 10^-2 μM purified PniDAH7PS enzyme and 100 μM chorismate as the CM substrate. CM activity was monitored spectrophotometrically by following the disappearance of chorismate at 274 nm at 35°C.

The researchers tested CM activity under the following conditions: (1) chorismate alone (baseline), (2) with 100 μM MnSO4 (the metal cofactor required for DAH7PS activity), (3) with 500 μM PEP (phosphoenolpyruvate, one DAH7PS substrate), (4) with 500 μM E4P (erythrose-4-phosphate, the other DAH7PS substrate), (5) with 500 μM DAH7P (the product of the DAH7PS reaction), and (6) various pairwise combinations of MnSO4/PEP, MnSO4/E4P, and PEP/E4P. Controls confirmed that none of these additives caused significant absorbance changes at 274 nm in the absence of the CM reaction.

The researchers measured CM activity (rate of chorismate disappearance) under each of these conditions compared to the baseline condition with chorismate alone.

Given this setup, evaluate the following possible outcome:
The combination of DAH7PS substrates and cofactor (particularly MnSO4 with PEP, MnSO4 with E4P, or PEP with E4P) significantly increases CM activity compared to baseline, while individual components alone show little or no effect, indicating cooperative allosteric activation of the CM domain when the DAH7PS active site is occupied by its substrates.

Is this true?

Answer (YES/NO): NO